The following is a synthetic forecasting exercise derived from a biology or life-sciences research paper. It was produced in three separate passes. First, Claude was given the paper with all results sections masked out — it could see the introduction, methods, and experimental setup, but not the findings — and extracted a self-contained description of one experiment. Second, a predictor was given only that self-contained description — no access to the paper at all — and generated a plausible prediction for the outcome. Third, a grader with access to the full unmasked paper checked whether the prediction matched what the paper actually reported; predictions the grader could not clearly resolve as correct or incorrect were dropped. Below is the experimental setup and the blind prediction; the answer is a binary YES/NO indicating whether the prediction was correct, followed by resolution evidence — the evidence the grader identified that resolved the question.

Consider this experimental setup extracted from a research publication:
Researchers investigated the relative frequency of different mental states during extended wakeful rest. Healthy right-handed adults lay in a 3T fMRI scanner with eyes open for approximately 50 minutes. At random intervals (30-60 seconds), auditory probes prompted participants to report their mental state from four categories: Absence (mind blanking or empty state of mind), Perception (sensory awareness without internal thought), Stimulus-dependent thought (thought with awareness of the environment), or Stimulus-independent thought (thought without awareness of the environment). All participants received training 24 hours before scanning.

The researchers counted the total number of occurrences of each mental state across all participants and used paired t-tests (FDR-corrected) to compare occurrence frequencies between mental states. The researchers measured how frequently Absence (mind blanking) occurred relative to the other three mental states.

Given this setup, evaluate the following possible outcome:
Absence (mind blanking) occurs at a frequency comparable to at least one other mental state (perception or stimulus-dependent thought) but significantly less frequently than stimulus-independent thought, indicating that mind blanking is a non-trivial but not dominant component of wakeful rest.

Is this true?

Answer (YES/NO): NO